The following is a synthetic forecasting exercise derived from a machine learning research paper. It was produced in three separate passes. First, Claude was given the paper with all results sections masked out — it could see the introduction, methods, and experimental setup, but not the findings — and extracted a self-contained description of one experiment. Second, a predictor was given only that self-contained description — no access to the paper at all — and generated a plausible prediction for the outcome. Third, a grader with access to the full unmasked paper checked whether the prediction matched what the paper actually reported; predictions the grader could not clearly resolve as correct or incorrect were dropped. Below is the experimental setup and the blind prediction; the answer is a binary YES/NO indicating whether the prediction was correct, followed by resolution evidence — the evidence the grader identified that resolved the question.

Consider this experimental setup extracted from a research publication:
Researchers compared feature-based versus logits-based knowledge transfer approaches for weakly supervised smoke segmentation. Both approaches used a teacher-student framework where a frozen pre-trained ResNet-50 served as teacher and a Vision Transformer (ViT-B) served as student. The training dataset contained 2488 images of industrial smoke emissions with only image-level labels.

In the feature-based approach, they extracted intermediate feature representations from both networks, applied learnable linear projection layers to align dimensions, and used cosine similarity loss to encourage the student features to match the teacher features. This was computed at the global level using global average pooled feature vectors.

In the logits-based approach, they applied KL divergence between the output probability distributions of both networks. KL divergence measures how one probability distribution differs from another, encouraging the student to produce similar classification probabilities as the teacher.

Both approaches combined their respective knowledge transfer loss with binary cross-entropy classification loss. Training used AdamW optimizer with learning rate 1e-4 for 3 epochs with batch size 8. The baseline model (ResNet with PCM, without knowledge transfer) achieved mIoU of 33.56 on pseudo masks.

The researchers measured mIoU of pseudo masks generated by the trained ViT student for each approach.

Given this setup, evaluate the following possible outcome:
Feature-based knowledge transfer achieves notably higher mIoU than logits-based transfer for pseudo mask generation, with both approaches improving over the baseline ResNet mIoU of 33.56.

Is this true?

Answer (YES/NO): YES